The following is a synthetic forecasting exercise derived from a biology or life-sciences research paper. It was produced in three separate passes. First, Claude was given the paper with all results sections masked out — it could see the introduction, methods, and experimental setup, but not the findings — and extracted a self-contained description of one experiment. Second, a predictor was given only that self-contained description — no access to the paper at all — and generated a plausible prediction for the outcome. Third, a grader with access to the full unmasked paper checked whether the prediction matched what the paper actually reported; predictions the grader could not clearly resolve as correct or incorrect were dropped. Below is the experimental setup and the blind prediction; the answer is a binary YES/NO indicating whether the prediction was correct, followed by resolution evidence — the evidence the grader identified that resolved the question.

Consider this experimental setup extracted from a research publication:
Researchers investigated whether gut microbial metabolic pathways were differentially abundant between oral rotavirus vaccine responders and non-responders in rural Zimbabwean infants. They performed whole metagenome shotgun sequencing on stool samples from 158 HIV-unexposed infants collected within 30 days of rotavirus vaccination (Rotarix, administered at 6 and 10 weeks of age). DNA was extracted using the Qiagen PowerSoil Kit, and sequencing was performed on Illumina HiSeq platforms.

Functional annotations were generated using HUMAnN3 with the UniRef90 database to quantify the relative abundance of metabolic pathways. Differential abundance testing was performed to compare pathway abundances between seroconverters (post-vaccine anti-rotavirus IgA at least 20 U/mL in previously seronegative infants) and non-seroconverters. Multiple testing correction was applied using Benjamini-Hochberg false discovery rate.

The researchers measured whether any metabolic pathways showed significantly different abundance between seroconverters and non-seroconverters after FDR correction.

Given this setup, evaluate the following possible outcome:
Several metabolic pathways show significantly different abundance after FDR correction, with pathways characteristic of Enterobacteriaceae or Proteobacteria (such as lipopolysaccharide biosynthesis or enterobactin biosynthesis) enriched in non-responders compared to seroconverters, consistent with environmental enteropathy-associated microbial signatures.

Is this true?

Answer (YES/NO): NO